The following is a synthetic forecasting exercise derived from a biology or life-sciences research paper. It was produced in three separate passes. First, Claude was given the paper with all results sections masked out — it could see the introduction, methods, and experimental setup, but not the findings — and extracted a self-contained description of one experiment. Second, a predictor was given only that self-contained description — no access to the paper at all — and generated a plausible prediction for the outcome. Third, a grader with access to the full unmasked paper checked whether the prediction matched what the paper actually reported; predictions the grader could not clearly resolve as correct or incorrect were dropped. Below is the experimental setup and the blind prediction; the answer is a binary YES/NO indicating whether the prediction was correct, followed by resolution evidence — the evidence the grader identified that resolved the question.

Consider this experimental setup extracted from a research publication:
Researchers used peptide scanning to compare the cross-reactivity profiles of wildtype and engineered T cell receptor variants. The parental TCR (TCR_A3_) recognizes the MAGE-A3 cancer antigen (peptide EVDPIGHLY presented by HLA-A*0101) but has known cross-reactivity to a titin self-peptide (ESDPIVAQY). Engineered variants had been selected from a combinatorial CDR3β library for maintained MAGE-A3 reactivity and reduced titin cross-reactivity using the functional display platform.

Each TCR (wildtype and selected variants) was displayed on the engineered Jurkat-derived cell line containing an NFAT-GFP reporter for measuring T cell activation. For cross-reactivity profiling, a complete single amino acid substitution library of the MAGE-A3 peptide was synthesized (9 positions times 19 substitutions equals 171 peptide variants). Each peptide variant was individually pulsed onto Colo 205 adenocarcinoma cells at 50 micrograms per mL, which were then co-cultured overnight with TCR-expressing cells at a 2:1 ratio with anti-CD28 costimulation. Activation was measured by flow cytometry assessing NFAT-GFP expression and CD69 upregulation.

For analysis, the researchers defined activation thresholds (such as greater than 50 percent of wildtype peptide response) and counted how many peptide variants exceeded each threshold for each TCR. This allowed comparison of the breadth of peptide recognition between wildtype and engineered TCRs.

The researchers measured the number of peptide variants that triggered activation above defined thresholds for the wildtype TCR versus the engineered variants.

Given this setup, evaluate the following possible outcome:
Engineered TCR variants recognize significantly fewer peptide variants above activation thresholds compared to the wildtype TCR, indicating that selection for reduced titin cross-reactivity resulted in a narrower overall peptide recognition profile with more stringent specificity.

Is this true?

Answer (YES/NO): YES